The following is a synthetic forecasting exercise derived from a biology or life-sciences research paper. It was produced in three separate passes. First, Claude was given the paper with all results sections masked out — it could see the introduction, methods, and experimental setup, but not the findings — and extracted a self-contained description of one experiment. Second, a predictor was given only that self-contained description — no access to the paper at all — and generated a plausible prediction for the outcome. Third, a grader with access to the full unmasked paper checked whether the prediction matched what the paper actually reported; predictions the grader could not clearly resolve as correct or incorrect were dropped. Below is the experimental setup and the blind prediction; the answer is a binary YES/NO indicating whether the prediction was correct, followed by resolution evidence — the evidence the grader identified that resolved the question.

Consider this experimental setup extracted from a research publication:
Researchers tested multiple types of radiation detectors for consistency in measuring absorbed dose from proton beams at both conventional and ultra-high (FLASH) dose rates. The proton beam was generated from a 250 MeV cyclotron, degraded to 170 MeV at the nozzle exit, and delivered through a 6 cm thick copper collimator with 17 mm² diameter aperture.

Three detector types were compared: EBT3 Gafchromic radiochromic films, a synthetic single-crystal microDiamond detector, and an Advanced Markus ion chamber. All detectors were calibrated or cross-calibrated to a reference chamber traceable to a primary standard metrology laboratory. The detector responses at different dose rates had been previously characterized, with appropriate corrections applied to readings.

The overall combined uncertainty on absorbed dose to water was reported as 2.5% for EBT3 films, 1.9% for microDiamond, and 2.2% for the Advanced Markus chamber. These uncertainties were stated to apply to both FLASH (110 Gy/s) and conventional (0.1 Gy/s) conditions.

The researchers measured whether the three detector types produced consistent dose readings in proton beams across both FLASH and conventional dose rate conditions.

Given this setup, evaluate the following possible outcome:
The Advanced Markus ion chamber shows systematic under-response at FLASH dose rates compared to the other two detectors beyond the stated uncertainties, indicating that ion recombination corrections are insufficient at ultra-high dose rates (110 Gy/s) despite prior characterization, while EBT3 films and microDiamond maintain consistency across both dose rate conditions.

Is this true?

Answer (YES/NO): NO